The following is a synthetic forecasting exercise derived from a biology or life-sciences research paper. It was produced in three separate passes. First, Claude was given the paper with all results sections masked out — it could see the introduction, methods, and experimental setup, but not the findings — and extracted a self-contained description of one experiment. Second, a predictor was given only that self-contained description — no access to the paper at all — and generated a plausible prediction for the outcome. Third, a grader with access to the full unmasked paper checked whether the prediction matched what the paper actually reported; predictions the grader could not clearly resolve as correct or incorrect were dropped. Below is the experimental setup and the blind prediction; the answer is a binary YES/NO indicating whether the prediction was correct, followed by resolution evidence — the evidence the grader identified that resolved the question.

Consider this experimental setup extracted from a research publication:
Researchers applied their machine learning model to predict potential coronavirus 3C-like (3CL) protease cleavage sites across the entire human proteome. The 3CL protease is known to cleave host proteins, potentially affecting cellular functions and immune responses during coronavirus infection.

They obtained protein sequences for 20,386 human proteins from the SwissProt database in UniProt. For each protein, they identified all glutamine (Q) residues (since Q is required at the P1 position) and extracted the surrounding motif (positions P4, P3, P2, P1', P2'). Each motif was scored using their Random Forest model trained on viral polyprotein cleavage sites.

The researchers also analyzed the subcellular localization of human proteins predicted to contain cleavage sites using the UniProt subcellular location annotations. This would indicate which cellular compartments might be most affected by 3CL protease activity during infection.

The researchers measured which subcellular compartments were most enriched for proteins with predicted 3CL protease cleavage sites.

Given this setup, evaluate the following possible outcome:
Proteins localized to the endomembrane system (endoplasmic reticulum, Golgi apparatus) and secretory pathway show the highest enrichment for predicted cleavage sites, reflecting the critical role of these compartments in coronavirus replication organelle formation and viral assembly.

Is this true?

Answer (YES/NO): NO